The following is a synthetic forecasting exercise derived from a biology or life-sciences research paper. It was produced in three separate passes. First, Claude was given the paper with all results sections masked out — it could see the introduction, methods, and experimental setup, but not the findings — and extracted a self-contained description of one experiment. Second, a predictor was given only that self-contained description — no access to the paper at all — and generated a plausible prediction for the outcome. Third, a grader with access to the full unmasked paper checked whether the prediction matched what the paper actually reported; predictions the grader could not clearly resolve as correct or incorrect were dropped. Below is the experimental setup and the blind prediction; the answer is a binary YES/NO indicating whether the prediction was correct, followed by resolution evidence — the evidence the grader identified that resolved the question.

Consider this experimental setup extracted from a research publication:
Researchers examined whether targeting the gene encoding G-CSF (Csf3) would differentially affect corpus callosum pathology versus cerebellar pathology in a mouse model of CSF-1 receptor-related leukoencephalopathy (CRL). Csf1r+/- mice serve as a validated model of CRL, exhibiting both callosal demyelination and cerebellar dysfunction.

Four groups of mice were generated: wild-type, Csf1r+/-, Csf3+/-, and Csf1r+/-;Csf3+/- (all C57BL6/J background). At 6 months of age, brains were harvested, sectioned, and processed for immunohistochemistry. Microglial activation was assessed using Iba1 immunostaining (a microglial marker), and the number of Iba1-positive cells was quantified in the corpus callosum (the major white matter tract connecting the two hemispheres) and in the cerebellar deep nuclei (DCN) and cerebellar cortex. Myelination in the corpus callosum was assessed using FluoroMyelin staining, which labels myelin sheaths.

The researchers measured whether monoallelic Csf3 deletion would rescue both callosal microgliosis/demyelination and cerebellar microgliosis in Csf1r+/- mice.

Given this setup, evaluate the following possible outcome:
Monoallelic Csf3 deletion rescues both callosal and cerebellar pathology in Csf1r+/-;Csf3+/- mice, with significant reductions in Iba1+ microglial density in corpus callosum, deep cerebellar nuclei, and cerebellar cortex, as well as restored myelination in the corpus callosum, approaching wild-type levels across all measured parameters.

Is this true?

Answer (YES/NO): NO